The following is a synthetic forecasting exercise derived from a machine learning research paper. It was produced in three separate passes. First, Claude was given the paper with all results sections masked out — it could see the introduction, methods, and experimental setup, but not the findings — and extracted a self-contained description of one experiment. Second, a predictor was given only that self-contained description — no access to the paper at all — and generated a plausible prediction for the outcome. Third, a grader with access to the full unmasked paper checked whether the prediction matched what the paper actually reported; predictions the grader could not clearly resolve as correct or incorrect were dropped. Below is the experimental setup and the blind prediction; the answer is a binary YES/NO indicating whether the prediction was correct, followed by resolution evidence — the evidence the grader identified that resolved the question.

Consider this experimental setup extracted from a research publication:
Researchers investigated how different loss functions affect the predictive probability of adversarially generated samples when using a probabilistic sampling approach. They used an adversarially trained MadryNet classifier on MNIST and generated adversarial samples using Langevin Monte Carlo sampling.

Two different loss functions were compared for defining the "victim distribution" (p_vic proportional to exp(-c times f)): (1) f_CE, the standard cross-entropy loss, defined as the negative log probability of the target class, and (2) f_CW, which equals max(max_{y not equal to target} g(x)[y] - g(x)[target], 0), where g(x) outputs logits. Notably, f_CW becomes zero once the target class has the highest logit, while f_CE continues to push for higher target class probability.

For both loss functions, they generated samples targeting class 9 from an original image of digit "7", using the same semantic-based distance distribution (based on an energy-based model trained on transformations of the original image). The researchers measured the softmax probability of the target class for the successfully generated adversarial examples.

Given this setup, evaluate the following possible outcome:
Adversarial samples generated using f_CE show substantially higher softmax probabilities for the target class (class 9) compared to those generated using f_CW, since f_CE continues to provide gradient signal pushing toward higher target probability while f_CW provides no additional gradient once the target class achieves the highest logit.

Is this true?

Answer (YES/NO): YES